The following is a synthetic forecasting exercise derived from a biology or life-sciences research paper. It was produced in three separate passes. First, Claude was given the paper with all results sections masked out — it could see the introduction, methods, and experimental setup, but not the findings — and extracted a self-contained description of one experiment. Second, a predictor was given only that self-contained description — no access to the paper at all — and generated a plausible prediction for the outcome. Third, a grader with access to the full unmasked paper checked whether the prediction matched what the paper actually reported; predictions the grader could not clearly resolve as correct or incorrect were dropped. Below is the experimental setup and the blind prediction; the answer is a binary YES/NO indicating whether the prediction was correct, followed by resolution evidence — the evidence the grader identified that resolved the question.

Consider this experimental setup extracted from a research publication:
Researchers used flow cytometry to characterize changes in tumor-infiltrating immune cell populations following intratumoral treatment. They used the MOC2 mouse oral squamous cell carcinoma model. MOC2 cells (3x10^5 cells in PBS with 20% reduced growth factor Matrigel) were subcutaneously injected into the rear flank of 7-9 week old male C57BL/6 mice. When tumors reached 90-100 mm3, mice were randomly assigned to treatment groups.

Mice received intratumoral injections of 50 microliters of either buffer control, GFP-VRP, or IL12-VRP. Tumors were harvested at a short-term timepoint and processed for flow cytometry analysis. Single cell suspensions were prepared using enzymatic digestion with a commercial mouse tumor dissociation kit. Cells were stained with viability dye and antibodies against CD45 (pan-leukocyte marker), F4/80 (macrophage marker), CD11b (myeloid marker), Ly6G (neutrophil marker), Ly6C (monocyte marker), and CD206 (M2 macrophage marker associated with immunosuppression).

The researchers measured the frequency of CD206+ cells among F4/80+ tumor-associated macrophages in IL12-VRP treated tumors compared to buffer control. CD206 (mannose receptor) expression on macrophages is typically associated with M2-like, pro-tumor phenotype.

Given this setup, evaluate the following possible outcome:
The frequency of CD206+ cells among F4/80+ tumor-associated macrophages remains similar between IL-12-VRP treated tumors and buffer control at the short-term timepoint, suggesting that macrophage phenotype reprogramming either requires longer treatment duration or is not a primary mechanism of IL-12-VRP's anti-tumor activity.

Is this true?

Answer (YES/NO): NO